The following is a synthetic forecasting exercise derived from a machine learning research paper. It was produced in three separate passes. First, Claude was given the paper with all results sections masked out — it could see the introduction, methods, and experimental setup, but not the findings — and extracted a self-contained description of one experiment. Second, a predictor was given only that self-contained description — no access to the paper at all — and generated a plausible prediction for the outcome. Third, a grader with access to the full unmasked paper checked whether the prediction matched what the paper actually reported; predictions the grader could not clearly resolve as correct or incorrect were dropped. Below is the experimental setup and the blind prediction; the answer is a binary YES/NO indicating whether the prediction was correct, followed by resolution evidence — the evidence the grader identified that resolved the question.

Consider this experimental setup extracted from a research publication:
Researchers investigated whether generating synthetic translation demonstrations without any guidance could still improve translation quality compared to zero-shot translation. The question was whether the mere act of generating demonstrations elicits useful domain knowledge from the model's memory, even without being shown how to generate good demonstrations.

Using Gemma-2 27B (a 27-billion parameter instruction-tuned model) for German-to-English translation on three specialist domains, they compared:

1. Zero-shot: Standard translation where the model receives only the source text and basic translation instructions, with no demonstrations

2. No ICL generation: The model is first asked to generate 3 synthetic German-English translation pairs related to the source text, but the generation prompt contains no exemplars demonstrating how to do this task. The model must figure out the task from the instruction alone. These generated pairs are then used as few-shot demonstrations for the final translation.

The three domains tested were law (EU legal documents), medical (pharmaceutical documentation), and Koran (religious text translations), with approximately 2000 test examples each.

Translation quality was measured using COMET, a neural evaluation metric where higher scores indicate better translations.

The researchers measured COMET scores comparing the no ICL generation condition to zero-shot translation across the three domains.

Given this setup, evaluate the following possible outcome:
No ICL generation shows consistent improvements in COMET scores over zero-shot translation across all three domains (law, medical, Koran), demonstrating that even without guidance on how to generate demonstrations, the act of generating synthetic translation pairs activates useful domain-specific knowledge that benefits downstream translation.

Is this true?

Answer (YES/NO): NO